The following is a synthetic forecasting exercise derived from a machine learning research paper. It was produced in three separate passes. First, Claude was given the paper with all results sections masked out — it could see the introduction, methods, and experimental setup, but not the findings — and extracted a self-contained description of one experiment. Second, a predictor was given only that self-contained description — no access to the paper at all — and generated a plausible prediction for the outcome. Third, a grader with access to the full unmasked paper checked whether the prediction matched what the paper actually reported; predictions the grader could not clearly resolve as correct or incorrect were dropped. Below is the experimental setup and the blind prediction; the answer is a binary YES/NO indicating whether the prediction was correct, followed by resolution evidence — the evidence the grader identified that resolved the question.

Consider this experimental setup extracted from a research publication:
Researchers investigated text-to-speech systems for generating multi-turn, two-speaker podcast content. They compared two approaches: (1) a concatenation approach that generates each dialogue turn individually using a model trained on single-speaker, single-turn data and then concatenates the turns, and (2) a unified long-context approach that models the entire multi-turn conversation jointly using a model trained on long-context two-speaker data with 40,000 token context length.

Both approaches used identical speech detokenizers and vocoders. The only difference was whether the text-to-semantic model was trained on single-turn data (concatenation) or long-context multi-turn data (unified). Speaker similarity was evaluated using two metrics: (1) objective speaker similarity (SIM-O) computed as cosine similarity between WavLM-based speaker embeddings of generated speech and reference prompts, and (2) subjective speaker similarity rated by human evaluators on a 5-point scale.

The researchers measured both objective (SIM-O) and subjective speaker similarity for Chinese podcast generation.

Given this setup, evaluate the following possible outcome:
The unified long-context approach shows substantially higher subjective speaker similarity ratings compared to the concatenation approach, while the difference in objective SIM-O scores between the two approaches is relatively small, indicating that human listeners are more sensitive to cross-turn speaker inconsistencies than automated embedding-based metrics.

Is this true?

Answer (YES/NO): NO